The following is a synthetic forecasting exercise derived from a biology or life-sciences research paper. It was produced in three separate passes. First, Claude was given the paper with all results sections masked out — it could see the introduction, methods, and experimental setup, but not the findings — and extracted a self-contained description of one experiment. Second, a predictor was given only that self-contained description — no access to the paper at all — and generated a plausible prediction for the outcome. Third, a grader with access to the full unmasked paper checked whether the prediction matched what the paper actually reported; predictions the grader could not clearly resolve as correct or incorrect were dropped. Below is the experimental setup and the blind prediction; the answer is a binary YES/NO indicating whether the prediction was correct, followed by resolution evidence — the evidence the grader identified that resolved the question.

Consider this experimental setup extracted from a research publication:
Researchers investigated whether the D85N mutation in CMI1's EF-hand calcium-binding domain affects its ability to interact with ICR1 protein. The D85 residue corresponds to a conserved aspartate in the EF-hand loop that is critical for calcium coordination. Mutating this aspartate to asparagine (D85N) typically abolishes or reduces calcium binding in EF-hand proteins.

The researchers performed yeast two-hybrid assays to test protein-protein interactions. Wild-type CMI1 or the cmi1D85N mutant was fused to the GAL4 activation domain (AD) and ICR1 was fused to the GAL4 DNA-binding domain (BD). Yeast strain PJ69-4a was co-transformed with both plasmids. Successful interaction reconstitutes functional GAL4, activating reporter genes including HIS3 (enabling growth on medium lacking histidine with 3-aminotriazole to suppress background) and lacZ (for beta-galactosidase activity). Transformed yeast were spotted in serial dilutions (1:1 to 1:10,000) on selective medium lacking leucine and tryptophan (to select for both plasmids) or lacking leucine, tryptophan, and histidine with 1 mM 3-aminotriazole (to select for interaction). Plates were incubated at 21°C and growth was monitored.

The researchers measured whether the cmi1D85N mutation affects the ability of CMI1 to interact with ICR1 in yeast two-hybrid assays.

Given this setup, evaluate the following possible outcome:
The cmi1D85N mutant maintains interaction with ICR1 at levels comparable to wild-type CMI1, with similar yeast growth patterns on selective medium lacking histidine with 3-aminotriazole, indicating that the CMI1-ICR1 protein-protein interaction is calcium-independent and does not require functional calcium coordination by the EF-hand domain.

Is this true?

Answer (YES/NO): NO